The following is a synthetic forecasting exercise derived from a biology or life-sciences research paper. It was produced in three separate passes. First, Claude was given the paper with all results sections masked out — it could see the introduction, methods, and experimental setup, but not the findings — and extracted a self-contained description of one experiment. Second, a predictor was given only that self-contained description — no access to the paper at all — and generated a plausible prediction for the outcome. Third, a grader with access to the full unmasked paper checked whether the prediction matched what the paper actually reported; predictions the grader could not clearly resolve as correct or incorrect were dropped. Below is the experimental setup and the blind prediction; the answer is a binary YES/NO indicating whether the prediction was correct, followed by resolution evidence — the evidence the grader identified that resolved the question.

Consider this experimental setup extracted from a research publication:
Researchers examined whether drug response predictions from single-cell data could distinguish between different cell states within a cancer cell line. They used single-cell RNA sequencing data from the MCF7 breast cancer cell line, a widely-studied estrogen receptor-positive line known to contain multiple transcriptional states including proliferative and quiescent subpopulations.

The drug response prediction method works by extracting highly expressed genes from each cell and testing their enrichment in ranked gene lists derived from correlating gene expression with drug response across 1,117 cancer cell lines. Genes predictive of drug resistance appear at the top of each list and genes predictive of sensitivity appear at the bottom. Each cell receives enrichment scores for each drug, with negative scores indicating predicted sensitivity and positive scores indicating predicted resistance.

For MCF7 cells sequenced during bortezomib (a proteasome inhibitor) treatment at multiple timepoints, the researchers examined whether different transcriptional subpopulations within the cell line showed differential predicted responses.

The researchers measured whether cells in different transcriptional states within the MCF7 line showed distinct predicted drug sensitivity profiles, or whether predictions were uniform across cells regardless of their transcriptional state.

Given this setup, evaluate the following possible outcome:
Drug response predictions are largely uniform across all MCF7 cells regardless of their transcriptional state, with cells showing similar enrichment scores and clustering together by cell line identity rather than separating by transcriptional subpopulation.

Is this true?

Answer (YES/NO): NO